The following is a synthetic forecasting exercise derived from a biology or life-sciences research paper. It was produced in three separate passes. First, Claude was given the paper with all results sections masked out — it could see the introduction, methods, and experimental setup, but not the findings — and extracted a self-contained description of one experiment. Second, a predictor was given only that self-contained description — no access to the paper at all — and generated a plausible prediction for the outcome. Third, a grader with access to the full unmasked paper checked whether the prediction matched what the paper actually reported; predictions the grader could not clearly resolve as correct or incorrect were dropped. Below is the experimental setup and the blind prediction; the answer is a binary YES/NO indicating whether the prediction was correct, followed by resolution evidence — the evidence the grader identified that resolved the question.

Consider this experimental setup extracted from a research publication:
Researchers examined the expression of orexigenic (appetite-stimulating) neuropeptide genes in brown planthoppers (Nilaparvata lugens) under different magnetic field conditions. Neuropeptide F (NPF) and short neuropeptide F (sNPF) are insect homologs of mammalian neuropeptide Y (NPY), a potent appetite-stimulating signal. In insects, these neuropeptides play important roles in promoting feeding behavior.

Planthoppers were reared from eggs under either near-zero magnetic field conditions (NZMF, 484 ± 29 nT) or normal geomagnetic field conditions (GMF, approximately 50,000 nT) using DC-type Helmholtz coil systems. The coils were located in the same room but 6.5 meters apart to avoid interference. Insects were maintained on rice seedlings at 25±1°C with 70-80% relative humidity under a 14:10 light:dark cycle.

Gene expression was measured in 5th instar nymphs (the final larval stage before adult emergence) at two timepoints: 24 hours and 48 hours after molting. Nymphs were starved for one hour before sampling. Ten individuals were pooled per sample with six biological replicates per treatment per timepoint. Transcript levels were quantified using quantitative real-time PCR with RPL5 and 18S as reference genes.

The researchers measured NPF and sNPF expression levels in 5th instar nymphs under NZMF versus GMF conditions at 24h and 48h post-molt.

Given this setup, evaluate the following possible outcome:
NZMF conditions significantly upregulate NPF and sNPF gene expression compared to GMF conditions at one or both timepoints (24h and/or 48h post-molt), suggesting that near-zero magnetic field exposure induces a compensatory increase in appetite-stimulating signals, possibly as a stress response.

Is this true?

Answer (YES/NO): NO